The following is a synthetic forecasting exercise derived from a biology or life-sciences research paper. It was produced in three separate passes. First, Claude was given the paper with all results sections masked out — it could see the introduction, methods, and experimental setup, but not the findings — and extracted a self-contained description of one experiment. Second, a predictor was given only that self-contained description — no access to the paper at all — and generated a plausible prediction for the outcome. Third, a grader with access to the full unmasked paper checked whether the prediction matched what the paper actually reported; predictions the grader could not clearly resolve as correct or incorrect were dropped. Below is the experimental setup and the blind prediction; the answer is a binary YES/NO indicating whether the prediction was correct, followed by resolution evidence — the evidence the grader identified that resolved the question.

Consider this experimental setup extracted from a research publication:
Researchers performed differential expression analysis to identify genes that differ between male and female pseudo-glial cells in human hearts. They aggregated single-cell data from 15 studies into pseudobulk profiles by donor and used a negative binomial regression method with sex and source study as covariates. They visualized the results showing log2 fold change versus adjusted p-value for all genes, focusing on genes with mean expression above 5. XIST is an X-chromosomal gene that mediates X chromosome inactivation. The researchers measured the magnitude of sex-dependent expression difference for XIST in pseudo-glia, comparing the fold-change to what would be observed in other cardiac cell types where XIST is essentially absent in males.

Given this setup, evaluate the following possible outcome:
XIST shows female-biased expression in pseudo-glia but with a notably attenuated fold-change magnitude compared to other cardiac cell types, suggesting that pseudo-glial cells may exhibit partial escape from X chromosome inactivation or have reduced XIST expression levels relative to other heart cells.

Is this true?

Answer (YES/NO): NO